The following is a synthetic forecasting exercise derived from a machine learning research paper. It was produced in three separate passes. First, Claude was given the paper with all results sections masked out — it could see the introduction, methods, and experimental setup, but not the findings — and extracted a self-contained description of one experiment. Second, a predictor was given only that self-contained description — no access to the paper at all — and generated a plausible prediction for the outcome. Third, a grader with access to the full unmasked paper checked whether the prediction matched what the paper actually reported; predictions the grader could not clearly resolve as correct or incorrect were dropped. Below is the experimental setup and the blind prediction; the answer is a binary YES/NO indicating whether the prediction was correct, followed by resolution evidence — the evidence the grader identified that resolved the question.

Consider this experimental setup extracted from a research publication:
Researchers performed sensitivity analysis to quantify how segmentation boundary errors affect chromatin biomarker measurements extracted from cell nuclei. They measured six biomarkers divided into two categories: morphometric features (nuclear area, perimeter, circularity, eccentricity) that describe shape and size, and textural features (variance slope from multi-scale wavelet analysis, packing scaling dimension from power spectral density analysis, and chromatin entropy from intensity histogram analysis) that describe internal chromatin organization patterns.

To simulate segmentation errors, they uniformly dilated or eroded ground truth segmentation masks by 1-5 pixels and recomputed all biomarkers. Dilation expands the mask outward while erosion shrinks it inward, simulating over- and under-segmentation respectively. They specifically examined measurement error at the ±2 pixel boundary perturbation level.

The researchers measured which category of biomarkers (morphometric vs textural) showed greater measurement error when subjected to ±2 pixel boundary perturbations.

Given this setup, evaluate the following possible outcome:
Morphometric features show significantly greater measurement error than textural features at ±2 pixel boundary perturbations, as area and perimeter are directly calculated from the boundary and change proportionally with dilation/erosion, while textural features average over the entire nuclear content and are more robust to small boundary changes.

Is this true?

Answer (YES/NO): NO